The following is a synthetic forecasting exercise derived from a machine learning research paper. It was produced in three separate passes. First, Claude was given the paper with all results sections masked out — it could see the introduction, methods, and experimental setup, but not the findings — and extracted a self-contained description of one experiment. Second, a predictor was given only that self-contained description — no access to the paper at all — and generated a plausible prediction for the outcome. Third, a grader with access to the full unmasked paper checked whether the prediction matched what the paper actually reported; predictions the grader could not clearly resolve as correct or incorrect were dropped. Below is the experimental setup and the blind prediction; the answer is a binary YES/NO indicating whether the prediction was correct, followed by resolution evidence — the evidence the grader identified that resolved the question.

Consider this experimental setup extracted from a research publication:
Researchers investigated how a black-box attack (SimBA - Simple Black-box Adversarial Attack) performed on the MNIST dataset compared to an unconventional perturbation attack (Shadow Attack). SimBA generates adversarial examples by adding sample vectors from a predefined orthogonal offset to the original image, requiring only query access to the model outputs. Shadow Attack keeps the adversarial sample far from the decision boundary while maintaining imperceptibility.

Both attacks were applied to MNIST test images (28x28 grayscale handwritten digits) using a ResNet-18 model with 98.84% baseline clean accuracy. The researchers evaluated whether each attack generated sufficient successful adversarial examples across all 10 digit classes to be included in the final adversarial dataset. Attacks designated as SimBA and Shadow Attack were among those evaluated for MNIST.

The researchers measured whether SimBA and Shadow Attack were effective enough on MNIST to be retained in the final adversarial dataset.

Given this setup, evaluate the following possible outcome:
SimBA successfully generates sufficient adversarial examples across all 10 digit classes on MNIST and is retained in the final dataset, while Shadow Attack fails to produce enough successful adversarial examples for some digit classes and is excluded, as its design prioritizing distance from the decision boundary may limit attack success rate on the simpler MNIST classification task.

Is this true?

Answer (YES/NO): NO